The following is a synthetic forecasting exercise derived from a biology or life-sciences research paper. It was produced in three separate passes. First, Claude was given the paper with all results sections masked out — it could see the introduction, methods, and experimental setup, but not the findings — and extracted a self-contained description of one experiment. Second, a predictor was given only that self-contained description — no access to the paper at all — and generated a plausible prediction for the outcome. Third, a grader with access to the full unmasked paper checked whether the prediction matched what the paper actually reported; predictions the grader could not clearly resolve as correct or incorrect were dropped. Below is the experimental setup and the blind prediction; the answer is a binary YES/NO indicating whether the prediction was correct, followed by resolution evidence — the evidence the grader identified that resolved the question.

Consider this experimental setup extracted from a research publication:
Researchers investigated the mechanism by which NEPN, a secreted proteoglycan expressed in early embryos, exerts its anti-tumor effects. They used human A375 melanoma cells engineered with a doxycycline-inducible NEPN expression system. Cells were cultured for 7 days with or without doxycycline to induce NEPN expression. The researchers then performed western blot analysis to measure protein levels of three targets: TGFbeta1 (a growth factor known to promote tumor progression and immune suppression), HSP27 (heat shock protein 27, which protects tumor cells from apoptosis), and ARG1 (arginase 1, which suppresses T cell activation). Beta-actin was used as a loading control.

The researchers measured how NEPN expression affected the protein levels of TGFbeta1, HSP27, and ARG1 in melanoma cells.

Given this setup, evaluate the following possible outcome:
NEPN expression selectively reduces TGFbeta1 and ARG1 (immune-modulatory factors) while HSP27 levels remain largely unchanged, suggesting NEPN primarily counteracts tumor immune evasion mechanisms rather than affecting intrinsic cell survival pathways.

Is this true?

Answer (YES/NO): NO